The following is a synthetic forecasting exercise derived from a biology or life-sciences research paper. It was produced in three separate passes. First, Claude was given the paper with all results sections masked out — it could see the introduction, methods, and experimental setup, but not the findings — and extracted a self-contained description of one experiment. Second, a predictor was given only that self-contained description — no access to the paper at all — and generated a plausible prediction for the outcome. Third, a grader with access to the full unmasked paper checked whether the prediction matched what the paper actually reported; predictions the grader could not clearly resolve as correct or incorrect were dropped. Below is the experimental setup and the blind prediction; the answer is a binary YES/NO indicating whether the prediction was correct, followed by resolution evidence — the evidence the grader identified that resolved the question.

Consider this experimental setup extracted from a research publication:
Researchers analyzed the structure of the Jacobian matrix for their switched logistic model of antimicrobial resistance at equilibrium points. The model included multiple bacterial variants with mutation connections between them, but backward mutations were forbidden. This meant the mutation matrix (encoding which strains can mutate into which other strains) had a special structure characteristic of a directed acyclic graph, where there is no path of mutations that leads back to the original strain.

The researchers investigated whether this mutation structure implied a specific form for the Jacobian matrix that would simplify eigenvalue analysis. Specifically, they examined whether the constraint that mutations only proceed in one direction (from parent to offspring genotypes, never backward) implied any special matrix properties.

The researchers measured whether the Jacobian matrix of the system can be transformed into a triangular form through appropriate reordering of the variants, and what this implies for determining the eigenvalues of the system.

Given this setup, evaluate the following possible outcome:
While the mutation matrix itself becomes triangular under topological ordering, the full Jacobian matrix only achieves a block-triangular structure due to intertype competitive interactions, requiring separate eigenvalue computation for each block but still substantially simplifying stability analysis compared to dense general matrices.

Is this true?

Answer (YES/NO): NO